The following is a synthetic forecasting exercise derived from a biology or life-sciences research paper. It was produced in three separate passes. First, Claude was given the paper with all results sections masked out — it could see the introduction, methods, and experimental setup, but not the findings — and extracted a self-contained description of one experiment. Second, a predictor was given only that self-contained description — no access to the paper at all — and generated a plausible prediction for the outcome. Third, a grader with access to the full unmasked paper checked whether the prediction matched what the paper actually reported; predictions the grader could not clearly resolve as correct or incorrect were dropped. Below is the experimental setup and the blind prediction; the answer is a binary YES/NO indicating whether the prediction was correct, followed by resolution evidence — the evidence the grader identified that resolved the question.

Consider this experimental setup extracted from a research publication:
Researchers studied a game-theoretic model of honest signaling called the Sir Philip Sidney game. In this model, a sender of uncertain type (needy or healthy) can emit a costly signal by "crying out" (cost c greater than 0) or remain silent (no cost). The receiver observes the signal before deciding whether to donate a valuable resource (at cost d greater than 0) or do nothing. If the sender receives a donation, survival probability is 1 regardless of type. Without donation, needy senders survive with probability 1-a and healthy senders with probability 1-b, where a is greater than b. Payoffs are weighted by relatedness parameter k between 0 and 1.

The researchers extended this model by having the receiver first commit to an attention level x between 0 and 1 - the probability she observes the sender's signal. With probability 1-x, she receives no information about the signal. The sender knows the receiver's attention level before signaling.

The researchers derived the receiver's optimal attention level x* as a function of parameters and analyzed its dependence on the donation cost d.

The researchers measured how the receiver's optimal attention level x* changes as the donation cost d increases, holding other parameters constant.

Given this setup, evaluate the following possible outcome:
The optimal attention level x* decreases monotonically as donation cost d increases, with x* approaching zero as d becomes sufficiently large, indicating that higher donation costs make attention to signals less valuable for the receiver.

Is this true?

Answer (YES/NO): NO